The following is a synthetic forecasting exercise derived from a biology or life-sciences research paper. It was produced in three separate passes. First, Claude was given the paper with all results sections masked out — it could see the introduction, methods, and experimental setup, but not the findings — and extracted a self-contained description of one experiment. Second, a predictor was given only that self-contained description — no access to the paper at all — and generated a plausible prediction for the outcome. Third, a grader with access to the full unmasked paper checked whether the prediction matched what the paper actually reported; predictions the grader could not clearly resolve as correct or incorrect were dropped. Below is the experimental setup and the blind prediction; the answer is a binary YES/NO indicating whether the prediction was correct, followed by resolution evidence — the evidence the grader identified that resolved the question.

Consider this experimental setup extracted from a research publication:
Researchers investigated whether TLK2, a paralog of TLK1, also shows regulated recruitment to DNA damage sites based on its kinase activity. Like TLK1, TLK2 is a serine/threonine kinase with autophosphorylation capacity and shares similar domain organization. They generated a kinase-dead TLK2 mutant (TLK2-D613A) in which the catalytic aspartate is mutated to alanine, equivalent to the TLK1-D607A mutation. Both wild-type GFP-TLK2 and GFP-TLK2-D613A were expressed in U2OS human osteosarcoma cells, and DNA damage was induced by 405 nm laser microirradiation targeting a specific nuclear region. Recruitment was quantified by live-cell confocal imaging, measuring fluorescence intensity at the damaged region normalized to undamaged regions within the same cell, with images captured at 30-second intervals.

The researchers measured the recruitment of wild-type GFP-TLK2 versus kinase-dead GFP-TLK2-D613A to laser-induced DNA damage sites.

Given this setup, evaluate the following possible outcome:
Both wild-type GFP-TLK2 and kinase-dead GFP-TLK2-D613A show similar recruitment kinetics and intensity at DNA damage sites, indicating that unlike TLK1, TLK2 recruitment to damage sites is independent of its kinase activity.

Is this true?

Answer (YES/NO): NO